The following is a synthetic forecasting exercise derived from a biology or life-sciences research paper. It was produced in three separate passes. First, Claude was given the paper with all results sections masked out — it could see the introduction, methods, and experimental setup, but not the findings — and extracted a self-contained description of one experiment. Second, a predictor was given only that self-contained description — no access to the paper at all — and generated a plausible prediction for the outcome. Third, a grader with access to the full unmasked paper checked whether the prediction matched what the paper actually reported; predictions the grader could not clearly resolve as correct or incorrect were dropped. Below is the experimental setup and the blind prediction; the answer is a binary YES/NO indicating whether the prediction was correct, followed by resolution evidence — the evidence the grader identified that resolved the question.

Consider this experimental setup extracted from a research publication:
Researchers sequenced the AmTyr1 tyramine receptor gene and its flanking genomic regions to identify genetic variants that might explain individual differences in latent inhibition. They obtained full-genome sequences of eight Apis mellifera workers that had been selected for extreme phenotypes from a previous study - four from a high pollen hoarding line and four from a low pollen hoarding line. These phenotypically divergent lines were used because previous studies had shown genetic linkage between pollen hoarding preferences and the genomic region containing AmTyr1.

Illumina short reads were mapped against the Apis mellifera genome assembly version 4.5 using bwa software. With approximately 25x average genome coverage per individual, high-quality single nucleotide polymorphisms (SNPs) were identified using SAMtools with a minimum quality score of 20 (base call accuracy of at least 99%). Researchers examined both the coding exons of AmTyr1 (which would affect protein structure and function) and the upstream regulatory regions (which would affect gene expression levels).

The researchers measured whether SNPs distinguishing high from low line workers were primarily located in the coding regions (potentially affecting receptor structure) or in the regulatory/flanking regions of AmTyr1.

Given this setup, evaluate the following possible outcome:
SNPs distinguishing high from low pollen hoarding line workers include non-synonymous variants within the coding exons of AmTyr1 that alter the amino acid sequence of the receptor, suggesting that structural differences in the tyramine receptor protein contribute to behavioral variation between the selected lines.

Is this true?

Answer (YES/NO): NO